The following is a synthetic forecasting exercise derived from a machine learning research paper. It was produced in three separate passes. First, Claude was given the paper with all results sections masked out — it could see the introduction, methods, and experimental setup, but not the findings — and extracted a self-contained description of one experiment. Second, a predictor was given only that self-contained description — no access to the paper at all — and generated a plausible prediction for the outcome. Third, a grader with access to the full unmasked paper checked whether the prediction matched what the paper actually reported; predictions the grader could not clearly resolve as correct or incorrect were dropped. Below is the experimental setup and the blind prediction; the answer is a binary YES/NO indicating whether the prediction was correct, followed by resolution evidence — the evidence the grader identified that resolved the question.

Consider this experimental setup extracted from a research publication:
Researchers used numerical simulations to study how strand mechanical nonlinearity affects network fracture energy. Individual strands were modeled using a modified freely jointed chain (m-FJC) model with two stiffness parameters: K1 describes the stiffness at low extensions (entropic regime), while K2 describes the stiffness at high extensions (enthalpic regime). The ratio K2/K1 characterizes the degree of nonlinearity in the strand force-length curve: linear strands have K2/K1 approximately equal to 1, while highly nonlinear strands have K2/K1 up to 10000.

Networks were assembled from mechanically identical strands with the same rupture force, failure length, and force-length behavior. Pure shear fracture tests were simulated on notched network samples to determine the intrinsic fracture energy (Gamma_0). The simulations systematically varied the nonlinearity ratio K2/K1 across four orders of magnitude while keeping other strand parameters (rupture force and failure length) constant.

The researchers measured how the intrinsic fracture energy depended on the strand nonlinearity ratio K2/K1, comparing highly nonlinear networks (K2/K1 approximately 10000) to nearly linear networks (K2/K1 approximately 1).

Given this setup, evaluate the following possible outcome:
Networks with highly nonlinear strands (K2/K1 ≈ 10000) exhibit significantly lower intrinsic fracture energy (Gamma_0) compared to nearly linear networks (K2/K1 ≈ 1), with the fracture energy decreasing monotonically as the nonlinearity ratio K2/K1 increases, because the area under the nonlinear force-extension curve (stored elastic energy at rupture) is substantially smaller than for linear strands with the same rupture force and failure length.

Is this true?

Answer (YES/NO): NO